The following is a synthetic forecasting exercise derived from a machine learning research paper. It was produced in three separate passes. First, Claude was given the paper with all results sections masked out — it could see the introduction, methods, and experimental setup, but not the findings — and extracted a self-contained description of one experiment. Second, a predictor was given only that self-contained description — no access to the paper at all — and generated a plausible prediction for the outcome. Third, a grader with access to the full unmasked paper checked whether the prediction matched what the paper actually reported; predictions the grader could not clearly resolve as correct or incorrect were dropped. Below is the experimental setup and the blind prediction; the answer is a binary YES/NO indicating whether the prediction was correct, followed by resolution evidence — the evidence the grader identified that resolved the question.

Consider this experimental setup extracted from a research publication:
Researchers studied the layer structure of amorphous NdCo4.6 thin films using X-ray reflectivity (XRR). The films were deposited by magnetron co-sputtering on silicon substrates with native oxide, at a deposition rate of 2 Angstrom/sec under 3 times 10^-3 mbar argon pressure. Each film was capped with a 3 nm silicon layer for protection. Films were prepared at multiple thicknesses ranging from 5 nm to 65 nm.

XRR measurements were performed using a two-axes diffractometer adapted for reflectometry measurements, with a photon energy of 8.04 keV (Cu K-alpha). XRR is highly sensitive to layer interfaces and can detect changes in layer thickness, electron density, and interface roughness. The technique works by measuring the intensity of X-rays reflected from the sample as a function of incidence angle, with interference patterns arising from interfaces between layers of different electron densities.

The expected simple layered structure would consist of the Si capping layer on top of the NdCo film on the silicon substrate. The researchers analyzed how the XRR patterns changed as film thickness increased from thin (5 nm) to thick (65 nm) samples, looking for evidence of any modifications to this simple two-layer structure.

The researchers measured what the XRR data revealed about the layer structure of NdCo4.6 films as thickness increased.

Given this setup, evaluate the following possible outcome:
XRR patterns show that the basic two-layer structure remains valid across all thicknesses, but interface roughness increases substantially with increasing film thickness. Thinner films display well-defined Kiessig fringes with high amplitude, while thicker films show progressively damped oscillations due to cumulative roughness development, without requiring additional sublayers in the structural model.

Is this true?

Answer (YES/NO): NO